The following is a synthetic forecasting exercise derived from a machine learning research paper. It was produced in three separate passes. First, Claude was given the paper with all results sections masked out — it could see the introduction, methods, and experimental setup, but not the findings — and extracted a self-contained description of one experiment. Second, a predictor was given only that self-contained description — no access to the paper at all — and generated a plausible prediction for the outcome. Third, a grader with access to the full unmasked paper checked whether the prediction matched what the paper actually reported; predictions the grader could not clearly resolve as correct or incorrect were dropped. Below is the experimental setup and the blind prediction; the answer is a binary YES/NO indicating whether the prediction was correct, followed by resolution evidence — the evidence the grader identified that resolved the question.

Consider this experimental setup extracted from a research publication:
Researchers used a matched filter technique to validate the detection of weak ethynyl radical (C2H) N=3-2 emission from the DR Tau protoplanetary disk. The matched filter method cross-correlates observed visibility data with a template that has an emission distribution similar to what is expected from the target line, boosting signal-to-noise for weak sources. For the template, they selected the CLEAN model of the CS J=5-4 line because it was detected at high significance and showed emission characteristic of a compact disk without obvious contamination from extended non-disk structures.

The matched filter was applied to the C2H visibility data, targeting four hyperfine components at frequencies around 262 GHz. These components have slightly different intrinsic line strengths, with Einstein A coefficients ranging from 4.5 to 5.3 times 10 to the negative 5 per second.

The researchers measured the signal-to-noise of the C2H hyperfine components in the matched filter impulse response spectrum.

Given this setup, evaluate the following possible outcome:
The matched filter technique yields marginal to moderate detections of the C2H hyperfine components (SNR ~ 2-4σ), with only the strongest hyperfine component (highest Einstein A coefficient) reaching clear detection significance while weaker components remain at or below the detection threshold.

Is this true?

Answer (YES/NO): NO